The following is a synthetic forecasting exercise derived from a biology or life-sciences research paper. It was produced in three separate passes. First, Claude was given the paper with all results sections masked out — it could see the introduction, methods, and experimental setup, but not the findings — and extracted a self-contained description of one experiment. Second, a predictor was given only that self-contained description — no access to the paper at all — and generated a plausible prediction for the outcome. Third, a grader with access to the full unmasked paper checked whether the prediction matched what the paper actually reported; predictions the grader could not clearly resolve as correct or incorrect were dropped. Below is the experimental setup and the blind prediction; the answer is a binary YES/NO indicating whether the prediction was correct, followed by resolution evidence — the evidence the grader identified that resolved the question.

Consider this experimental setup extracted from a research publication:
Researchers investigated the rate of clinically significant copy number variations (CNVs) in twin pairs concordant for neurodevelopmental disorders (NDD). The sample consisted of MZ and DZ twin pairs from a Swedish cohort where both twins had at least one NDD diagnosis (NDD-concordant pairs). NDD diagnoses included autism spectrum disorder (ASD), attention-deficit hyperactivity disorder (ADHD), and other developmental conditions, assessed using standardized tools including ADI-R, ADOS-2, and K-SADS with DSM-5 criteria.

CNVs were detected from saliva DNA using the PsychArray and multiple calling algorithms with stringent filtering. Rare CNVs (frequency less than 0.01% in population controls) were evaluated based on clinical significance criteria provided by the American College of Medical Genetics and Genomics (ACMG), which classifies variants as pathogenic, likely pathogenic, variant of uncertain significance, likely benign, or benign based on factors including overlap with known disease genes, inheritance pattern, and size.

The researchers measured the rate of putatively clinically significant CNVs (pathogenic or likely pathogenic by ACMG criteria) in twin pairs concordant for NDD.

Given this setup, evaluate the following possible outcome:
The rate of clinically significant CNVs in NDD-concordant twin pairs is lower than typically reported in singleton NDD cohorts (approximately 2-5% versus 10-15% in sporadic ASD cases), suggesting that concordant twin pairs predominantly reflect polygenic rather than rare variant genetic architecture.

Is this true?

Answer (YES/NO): NO